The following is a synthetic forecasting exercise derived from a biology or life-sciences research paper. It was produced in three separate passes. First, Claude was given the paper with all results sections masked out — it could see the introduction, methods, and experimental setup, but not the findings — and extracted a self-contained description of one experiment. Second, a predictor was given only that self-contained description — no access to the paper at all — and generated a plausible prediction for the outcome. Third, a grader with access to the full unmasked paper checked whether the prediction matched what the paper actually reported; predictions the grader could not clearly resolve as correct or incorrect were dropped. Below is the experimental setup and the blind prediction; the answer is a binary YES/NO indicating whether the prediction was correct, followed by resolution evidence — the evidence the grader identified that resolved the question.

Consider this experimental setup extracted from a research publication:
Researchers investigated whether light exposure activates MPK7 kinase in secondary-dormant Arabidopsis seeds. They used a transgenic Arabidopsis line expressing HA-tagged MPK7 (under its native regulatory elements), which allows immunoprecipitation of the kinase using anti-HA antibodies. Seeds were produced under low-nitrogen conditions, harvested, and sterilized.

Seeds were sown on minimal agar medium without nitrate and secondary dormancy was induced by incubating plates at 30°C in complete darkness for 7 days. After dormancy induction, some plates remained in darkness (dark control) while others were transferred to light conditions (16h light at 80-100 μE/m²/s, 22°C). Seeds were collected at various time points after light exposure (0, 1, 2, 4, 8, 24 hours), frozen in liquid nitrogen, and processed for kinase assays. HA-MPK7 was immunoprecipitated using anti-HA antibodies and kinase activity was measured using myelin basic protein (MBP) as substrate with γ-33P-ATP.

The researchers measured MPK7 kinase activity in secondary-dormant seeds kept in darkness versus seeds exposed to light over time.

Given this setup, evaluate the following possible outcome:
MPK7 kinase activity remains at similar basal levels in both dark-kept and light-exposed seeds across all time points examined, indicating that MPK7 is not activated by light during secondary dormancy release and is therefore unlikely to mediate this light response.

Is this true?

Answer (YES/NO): NO